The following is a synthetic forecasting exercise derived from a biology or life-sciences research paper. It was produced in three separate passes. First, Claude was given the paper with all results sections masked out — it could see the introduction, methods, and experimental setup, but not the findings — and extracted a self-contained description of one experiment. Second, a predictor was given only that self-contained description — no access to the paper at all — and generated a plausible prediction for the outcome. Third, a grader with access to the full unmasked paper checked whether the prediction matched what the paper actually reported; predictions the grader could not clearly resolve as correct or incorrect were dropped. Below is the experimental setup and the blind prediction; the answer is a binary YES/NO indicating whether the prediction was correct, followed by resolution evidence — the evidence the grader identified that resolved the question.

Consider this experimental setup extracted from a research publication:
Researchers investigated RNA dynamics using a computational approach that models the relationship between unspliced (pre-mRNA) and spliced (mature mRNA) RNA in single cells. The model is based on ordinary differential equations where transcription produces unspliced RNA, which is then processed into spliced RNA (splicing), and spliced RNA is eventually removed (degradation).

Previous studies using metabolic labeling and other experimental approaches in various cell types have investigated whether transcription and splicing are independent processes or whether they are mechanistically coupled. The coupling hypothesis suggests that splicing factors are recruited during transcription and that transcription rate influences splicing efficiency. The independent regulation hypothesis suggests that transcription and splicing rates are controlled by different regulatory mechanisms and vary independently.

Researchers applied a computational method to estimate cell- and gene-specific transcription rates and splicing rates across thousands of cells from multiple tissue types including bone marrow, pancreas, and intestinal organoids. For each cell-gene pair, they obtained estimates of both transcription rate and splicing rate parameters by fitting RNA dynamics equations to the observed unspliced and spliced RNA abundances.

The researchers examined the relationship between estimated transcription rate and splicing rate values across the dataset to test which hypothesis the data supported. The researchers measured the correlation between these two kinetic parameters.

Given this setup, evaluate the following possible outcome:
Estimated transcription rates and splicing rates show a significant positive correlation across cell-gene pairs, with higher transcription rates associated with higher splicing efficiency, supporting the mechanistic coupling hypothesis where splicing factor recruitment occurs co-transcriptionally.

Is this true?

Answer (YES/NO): YES